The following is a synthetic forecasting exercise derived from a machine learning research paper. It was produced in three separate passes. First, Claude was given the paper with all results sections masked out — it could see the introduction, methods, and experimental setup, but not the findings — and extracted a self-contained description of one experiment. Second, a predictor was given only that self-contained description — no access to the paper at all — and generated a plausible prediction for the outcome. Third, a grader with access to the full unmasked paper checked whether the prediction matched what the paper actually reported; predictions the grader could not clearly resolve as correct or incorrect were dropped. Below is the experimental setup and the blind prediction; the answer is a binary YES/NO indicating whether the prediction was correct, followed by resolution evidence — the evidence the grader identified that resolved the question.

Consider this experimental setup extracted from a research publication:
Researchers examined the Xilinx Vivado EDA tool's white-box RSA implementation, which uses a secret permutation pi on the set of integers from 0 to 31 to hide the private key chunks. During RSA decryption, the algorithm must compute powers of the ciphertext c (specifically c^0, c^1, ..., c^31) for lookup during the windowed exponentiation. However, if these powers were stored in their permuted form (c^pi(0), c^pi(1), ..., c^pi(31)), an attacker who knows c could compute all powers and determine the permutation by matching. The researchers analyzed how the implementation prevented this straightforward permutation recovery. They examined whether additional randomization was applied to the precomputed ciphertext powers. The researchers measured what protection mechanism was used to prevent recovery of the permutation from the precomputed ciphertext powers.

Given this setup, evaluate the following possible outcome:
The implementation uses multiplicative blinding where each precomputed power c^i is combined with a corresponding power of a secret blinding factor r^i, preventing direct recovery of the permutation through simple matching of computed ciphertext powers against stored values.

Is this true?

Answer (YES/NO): NO